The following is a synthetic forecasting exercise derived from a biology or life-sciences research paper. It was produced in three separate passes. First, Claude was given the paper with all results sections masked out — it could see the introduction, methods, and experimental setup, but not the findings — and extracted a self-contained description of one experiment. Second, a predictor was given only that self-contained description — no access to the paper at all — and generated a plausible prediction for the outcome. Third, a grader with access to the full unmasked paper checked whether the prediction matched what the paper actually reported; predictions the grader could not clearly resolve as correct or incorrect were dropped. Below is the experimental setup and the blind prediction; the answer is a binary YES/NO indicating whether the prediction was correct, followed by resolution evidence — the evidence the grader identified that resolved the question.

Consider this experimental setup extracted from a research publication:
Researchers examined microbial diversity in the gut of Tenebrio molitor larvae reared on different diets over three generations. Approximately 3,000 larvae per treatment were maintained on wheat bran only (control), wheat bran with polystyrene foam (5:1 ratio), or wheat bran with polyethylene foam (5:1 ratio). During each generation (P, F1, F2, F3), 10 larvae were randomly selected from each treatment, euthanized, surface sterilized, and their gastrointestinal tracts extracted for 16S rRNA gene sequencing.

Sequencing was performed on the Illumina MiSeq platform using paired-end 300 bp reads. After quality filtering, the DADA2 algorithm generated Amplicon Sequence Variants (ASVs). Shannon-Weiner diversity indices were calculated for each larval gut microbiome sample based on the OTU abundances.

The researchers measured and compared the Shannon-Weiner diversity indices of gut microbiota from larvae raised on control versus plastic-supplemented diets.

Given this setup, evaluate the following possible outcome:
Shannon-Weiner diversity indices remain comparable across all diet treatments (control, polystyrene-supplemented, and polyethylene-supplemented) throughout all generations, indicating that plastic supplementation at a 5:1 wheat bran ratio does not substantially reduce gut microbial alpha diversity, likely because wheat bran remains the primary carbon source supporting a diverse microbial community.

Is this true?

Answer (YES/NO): NO